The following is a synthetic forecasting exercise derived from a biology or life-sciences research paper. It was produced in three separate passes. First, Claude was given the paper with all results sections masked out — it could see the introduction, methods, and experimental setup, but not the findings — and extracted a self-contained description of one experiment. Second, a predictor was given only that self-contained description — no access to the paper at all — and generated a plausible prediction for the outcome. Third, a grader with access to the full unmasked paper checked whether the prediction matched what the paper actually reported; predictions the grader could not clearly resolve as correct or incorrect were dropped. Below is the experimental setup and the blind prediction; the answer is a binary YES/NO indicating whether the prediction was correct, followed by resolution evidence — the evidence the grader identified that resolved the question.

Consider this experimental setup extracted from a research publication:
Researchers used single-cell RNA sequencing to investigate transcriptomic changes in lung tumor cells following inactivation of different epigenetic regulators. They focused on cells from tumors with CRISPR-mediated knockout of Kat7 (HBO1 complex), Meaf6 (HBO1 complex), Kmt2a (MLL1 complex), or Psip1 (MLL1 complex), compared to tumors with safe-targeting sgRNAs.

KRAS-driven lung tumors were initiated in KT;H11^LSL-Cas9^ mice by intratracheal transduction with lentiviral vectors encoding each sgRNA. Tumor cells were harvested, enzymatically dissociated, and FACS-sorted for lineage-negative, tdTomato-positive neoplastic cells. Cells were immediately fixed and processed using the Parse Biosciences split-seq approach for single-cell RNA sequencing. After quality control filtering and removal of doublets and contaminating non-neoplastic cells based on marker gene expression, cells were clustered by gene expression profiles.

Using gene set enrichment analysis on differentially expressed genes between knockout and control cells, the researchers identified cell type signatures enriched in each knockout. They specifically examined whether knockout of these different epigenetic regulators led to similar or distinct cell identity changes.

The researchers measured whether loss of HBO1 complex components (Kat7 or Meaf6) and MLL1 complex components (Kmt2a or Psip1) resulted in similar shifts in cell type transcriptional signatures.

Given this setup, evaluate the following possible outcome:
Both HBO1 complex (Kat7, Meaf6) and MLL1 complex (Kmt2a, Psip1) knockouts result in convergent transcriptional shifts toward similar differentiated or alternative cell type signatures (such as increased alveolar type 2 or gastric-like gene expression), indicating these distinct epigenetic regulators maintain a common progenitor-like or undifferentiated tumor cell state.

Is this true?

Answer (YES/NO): NO